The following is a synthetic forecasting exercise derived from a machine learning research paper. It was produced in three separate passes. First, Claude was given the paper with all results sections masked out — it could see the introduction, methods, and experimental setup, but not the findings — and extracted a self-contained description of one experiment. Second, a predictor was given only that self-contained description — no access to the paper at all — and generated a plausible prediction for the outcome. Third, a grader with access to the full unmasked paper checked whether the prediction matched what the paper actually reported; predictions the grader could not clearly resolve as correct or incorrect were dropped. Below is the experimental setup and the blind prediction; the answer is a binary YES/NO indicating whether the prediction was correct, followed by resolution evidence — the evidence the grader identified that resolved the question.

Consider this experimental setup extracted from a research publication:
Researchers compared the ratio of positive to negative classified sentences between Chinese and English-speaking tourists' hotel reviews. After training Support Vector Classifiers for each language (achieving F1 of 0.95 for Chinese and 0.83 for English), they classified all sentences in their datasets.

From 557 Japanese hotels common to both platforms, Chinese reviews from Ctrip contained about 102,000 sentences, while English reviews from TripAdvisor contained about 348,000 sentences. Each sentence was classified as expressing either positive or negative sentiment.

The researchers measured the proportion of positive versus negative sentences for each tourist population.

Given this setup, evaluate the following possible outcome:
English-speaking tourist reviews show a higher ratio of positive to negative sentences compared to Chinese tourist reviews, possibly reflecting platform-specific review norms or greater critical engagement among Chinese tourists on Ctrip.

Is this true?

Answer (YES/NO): NO